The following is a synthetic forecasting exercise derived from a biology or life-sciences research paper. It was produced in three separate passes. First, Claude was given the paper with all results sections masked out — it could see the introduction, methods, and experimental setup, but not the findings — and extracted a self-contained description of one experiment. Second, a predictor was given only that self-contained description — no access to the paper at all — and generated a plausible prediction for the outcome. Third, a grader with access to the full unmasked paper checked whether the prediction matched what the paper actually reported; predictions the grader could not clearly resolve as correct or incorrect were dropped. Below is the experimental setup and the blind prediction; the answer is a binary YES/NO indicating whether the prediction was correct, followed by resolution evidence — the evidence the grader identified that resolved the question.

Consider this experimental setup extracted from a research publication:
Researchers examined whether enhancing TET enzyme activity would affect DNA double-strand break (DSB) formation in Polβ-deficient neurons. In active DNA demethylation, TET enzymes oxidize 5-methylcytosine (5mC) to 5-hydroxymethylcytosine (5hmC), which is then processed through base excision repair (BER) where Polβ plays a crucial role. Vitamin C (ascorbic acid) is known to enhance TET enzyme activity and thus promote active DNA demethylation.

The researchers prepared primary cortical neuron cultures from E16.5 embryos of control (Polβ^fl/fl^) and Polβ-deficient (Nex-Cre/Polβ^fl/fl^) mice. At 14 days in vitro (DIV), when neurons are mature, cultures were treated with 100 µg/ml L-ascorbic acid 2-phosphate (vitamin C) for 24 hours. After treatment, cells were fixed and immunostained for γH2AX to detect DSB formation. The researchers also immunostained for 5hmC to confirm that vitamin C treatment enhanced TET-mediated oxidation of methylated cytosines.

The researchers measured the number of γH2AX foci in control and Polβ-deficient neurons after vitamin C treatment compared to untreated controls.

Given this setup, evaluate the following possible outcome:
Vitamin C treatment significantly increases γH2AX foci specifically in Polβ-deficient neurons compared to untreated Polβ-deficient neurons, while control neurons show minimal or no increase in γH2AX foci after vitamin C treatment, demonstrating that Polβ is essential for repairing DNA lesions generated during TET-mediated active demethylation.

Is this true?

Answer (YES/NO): YES